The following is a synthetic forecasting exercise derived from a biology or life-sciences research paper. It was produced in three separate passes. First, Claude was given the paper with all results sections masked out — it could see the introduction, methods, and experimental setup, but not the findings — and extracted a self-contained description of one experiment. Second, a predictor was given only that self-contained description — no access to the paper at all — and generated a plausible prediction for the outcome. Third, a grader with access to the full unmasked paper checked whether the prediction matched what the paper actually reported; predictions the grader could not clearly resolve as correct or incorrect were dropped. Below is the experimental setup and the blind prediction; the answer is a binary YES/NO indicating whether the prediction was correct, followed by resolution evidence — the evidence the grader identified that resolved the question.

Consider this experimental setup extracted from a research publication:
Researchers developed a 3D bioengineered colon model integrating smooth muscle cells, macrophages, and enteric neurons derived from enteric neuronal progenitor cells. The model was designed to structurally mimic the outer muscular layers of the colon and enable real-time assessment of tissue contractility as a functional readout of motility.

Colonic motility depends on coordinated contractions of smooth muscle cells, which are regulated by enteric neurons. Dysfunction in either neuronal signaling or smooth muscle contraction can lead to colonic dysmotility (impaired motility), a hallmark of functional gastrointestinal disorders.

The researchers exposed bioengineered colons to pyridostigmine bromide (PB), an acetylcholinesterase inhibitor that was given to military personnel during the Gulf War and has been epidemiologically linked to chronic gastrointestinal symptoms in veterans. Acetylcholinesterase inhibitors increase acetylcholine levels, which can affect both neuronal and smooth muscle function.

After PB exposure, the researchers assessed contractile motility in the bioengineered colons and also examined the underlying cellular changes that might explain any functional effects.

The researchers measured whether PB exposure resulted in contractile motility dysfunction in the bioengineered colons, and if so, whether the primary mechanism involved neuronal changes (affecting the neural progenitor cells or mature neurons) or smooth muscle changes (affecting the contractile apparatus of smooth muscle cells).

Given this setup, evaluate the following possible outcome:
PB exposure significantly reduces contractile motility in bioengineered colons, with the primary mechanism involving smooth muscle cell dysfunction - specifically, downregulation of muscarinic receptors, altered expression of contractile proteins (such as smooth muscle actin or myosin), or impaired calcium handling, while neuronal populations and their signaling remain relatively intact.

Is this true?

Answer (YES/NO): NO